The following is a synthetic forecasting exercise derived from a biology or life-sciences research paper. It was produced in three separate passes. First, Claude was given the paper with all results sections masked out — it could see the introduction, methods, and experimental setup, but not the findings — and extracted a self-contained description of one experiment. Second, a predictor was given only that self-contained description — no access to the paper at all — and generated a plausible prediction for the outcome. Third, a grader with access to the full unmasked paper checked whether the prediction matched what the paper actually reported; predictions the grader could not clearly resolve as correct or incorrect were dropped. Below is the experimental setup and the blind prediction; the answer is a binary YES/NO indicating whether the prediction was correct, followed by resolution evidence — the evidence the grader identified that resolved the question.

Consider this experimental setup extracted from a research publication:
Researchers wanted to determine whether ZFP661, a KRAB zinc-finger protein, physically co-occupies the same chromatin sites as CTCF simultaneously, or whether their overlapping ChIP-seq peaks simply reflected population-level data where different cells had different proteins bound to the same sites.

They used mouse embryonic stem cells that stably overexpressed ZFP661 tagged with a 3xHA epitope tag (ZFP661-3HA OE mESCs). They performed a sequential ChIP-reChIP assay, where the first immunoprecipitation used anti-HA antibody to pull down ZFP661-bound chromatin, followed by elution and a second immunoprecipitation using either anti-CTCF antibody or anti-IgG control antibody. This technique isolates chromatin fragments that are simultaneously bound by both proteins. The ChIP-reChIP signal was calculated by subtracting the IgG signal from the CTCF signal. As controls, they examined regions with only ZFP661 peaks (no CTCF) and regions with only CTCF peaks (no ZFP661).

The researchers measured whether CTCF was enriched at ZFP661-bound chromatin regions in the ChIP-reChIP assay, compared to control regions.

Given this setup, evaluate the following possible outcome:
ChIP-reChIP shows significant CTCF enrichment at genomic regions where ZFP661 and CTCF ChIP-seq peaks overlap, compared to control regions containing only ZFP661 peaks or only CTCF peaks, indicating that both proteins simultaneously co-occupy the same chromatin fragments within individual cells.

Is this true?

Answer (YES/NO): YES